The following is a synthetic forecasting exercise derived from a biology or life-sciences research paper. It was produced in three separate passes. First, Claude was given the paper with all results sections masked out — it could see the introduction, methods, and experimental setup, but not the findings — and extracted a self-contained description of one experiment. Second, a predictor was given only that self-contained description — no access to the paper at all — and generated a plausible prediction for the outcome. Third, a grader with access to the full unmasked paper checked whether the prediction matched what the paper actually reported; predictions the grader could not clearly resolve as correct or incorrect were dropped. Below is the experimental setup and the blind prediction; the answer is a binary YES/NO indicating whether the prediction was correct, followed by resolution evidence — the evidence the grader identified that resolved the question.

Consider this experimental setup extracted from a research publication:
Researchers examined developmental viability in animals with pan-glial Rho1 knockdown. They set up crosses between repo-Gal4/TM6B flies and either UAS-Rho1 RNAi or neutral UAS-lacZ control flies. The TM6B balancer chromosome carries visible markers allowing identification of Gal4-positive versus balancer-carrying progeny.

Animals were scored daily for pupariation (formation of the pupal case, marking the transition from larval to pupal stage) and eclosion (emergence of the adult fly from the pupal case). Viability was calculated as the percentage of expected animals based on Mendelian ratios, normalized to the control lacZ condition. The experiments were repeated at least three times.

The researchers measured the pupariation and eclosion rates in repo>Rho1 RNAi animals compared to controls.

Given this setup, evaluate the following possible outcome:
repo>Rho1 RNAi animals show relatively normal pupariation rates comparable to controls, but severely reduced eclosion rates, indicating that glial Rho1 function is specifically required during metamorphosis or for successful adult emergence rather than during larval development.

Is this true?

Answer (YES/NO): YES